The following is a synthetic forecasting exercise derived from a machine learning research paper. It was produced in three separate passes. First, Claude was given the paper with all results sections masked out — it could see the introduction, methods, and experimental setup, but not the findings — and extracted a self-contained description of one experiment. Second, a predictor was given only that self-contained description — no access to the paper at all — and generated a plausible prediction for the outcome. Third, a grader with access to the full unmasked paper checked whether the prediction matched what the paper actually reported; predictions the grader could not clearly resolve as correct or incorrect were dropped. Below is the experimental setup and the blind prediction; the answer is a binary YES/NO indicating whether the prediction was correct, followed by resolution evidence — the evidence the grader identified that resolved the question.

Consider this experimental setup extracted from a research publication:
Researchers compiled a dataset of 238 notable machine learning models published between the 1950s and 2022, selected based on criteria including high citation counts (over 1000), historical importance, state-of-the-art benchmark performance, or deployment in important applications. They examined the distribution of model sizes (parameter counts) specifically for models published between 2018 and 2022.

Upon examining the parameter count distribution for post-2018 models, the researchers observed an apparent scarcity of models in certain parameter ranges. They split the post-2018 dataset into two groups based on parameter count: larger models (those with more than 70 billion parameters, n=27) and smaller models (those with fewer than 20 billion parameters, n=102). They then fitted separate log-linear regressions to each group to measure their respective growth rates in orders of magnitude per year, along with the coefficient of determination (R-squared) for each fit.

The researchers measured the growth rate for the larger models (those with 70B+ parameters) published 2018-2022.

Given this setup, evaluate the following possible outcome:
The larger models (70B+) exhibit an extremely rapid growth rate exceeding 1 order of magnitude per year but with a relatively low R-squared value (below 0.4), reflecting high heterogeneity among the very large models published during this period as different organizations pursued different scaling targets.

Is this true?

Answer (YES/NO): NO